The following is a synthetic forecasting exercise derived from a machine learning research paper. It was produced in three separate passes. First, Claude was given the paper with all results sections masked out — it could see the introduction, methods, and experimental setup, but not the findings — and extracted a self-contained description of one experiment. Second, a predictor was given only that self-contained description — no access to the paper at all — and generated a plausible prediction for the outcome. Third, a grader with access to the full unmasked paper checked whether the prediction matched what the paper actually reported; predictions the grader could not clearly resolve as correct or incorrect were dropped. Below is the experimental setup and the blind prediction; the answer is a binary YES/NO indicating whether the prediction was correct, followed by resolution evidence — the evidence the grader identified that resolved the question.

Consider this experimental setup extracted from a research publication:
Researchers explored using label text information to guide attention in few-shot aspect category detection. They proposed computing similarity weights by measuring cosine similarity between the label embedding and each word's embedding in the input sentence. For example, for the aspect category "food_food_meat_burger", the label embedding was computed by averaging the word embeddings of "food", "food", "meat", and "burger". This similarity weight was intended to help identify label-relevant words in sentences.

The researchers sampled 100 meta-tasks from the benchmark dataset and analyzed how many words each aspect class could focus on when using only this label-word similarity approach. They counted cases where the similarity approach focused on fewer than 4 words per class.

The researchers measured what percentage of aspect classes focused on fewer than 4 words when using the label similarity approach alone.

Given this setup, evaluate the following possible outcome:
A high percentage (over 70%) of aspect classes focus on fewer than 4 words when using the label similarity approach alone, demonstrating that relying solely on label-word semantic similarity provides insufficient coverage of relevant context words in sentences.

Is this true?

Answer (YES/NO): YES